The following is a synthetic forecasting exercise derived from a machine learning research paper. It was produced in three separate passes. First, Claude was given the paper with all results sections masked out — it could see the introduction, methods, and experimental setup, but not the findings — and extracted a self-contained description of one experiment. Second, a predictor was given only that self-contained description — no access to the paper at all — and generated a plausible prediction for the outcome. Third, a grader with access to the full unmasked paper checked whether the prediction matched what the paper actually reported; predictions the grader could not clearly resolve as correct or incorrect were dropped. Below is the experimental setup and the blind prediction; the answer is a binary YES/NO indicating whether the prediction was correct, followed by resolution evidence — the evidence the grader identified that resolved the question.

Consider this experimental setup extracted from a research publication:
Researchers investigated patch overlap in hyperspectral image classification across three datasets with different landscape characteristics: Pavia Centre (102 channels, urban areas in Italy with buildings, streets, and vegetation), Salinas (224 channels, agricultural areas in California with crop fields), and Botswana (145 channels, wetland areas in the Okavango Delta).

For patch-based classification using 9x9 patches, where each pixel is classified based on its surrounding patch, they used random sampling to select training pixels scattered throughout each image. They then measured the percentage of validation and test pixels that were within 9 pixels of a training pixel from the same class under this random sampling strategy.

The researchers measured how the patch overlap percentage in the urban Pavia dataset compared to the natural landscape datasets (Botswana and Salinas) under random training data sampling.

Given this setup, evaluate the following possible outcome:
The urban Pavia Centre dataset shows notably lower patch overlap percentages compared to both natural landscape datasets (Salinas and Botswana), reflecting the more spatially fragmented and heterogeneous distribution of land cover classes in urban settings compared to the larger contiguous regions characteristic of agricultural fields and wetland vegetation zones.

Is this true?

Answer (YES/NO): YES